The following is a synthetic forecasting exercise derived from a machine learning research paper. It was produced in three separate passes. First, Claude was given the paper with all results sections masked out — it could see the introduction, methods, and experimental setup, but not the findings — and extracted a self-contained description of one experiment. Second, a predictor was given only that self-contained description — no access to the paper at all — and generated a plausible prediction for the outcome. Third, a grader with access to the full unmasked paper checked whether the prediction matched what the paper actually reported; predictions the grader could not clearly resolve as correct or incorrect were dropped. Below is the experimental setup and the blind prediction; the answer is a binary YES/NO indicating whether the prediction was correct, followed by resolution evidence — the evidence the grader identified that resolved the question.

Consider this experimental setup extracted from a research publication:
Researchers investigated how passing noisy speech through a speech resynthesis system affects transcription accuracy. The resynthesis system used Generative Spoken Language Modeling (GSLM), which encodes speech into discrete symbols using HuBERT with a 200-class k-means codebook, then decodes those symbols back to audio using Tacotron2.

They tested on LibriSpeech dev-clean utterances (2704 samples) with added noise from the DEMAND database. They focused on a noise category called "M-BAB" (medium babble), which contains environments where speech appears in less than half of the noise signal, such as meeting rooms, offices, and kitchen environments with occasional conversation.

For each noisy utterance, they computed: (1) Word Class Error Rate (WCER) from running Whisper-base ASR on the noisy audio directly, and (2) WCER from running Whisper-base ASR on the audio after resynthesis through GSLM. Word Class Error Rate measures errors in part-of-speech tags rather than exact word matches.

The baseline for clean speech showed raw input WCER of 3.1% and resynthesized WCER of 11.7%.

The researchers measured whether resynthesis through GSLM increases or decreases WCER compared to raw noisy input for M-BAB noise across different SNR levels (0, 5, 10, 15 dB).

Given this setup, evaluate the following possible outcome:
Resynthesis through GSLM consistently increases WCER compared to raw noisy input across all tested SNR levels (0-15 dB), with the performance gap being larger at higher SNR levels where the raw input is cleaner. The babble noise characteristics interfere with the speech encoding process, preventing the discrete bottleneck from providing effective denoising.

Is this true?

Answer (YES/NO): NO